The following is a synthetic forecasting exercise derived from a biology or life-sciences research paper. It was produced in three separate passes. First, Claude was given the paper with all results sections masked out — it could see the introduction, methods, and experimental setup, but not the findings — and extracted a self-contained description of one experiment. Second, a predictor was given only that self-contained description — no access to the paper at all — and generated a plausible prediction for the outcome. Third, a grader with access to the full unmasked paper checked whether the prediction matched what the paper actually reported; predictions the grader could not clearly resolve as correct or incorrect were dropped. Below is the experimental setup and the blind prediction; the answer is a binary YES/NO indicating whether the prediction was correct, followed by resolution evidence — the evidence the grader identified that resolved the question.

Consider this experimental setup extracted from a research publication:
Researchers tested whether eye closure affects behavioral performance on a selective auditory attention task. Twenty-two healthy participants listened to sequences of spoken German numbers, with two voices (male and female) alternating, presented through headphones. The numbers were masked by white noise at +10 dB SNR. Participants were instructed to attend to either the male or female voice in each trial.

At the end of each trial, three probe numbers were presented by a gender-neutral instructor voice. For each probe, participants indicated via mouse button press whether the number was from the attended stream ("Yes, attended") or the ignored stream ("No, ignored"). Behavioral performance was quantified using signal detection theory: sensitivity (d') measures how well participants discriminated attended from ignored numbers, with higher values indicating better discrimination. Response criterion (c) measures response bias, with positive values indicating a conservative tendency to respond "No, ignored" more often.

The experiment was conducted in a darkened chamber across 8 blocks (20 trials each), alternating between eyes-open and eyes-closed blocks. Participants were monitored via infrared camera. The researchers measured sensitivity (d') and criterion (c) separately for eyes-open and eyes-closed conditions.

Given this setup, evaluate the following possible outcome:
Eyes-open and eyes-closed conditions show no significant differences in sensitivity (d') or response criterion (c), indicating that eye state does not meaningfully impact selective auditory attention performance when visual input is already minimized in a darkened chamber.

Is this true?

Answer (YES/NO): YES